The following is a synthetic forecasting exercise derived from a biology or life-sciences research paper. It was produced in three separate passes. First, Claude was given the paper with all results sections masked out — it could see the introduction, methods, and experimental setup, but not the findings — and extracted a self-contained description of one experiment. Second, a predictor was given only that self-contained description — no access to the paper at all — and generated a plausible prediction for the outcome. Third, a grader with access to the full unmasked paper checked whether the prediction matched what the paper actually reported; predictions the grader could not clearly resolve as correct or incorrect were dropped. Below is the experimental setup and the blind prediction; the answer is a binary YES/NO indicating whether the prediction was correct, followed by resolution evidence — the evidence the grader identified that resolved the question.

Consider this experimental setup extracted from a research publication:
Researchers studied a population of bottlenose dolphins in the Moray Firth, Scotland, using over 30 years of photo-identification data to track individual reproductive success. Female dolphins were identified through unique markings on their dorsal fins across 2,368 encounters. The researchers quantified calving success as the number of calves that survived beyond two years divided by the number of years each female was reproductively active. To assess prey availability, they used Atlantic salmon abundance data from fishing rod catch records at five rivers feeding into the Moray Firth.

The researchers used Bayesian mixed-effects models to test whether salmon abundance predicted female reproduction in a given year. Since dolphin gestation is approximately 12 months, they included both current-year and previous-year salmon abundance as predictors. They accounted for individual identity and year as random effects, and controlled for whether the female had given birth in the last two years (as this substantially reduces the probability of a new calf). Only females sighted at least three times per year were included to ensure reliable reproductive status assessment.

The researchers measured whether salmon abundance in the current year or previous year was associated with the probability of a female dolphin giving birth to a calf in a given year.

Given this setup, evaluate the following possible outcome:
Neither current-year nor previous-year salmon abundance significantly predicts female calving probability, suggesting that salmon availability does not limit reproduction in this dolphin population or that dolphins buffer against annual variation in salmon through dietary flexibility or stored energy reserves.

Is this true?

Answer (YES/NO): YES